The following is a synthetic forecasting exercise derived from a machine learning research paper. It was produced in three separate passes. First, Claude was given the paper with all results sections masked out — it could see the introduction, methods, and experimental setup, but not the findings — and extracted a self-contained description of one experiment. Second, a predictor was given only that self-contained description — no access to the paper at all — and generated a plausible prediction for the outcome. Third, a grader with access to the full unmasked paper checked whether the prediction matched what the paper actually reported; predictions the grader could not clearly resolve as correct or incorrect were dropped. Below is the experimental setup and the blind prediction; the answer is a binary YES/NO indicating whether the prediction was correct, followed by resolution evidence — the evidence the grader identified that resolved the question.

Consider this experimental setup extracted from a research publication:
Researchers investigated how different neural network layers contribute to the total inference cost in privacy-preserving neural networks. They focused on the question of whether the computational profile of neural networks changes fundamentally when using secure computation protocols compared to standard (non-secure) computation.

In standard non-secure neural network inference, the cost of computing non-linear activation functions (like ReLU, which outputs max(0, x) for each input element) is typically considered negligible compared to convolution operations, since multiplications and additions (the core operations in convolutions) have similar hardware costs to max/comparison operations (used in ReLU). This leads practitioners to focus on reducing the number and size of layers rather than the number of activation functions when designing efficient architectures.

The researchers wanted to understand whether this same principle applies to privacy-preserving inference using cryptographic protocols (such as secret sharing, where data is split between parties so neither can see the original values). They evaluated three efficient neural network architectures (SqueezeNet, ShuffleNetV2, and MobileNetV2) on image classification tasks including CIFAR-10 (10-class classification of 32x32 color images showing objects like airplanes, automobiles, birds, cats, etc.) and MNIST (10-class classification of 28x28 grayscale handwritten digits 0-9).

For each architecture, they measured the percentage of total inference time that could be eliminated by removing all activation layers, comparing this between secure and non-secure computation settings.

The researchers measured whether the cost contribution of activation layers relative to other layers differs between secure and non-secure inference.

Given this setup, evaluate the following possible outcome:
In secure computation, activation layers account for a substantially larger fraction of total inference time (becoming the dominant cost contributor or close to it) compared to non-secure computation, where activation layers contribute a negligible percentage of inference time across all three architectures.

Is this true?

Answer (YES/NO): YES